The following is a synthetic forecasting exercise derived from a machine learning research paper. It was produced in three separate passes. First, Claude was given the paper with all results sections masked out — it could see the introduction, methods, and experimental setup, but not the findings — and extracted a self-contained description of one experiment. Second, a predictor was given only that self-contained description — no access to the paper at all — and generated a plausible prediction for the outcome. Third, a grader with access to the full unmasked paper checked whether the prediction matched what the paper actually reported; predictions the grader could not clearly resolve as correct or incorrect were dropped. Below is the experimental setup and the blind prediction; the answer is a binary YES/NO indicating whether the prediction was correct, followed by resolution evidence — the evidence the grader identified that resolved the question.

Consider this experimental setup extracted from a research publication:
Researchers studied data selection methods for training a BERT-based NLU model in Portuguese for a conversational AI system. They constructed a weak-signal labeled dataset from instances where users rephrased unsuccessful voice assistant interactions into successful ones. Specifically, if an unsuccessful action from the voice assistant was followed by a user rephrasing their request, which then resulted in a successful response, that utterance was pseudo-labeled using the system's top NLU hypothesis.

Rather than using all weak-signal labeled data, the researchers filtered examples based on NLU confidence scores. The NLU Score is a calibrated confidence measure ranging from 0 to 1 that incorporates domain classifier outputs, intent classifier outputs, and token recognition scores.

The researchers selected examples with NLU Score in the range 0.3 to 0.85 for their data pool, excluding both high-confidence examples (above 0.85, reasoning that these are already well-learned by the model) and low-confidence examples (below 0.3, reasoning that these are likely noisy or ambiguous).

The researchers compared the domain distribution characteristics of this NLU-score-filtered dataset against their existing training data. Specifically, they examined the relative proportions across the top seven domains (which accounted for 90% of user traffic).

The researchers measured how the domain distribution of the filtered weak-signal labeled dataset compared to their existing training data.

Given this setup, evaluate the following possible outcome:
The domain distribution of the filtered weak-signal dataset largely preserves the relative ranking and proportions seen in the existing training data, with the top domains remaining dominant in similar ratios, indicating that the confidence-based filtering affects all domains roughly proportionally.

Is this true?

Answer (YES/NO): NO